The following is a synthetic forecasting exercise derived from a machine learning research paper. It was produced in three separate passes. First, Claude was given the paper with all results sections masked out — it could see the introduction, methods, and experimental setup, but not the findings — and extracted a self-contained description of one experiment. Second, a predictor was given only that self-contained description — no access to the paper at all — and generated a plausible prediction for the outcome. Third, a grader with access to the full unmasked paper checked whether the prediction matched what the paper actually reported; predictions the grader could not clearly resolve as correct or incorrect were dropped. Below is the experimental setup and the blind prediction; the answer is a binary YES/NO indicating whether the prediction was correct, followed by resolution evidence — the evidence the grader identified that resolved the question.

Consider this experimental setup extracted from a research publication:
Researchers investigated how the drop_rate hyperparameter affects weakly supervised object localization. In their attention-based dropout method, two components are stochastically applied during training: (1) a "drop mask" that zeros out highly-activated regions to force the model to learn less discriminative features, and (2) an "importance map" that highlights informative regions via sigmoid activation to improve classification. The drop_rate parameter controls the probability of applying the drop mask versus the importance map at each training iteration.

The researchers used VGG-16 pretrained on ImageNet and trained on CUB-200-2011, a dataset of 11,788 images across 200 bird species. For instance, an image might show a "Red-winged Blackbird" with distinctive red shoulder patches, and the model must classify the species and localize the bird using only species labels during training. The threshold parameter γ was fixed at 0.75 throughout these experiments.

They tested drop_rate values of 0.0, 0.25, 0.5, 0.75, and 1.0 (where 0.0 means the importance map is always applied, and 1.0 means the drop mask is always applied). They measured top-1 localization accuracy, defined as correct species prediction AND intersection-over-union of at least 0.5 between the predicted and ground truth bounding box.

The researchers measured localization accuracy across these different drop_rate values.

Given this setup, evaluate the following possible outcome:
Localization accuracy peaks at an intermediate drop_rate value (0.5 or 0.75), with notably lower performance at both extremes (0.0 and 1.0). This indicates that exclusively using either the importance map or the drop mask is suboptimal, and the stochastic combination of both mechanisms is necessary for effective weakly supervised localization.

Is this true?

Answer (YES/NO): YES